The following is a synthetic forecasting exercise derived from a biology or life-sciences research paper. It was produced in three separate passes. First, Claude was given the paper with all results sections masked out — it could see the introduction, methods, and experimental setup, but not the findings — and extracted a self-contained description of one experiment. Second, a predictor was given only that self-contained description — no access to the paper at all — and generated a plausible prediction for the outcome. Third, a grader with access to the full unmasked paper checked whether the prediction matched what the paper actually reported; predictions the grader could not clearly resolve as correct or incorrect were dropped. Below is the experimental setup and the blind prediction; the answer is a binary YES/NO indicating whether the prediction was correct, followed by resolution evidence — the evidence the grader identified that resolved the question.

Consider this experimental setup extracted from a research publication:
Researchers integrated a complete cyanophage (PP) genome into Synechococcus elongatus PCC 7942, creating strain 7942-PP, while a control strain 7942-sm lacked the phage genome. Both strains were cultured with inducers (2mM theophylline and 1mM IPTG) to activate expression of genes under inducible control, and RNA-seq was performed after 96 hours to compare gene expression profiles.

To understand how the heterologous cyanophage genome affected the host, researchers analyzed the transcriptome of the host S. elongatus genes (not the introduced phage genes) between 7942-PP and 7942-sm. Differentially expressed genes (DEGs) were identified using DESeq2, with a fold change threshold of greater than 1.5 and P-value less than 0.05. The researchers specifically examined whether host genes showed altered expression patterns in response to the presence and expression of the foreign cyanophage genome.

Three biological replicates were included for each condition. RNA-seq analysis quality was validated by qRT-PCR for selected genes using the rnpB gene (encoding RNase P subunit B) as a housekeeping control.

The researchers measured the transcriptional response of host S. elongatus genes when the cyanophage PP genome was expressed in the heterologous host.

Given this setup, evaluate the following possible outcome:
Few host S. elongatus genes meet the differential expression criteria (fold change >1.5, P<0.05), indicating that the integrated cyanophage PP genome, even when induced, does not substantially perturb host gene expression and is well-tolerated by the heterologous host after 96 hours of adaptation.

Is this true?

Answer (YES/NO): NO